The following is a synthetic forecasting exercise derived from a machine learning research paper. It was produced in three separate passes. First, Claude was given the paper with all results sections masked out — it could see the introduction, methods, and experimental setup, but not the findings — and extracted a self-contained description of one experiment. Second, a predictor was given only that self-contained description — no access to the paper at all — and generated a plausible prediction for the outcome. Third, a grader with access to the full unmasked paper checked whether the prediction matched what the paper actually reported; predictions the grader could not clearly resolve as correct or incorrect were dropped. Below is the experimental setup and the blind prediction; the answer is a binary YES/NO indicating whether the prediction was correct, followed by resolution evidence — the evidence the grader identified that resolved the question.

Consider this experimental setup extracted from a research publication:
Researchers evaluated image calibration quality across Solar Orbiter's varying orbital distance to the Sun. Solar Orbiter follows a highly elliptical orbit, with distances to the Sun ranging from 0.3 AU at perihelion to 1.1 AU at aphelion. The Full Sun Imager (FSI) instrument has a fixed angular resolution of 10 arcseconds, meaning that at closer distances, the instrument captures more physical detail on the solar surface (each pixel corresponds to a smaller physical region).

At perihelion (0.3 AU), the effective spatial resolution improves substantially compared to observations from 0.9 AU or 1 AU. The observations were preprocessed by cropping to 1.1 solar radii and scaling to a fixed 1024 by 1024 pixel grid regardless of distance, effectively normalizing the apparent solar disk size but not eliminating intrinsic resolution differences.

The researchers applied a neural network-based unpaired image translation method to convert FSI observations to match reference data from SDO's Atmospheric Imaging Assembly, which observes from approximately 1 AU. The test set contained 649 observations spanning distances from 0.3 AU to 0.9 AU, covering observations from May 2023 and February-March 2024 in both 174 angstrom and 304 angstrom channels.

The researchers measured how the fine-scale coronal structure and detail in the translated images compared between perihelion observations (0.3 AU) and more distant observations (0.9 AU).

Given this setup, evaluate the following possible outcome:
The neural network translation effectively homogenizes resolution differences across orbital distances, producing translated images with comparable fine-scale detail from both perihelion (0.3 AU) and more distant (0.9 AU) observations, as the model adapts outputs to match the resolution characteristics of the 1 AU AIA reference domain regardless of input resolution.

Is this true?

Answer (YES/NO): NO